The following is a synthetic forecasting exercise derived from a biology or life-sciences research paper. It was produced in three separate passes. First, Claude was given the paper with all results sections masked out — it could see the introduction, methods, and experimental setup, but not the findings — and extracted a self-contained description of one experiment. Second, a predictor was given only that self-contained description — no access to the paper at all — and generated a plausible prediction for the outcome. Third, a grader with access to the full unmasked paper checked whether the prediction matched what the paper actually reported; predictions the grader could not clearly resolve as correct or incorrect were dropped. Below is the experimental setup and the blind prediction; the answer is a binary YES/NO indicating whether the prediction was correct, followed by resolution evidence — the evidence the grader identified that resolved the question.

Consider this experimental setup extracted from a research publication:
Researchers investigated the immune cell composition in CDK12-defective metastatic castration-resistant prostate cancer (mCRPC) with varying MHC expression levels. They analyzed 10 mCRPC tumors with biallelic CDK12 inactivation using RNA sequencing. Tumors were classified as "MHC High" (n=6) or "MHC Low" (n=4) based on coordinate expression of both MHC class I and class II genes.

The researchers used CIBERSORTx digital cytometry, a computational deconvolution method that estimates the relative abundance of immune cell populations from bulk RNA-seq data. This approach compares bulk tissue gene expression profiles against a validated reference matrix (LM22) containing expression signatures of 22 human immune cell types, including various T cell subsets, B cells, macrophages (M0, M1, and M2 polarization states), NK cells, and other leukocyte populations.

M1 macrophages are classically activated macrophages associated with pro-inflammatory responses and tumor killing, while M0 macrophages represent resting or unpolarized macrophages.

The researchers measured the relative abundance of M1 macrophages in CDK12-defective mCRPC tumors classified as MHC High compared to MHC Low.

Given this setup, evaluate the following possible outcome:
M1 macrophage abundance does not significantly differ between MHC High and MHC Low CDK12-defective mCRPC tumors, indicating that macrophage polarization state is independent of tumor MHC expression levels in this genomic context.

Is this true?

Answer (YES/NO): NO